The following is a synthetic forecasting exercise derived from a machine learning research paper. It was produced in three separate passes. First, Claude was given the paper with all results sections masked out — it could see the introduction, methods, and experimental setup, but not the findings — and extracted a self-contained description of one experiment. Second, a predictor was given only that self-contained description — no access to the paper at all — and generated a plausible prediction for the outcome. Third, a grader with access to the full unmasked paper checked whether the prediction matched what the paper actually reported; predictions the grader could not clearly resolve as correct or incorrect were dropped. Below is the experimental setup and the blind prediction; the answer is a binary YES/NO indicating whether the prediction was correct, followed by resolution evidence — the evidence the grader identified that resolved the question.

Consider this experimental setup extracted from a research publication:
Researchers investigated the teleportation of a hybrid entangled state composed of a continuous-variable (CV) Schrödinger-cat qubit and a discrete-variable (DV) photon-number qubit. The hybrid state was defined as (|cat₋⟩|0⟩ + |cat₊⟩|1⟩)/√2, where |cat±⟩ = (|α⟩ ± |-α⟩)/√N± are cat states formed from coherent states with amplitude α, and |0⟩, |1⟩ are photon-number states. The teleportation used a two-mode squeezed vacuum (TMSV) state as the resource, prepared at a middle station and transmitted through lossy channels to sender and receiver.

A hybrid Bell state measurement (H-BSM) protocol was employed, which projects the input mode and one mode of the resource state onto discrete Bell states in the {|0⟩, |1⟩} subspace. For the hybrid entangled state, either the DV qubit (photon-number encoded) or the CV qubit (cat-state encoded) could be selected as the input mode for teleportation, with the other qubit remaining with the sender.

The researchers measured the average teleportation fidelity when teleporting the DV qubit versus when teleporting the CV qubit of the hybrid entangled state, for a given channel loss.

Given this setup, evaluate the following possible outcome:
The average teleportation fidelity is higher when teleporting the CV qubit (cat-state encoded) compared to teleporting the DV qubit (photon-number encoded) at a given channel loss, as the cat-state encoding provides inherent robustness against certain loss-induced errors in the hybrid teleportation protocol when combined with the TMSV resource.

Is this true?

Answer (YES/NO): NO